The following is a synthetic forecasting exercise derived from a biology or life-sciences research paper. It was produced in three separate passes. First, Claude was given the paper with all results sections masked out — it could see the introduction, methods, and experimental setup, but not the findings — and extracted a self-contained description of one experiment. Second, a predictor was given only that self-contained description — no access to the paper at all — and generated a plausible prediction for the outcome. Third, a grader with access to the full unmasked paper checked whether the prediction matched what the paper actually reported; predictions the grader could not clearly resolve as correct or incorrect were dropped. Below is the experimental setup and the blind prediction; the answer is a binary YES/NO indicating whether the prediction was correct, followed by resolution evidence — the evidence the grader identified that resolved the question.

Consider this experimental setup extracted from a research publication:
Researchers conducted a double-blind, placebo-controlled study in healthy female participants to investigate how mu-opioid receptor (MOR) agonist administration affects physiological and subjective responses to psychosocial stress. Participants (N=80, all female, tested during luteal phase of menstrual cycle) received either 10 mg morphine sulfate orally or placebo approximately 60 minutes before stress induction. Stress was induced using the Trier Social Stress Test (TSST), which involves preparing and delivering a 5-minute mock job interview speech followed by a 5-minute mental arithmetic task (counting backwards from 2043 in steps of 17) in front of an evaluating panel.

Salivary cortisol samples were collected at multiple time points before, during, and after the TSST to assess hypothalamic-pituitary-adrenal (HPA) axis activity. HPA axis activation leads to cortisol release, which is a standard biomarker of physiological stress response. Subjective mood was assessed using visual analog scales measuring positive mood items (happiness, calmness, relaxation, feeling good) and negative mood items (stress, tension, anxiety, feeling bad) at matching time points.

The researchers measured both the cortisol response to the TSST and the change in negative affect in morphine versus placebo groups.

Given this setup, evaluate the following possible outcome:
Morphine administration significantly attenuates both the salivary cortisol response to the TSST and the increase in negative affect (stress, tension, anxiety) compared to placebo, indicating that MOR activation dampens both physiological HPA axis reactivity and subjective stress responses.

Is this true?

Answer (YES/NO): NO